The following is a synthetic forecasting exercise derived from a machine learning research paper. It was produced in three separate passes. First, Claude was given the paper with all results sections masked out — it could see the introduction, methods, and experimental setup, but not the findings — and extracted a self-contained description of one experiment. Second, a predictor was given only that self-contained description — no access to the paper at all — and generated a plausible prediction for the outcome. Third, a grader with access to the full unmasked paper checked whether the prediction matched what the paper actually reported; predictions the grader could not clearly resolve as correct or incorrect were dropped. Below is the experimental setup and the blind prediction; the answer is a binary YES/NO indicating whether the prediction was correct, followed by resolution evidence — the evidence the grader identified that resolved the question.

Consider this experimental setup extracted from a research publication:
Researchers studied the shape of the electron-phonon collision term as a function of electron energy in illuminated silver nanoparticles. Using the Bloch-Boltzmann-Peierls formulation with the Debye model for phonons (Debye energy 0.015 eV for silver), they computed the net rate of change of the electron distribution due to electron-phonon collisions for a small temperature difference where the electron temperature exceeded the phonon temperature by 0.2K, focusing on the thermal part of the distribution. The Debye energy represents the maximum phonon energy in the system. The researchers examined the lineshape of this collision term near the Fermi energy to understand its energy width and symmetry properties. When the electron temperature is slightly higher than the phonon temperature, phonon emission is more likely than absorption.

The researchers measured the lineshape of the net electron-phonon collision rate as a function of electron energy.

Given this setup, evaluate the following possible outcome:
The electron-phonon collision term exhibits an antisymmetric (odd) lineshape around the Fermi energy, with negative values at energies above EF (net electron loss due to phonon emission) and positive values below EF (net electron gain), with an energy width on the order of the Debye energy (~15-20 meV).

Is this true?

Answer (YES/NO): YES